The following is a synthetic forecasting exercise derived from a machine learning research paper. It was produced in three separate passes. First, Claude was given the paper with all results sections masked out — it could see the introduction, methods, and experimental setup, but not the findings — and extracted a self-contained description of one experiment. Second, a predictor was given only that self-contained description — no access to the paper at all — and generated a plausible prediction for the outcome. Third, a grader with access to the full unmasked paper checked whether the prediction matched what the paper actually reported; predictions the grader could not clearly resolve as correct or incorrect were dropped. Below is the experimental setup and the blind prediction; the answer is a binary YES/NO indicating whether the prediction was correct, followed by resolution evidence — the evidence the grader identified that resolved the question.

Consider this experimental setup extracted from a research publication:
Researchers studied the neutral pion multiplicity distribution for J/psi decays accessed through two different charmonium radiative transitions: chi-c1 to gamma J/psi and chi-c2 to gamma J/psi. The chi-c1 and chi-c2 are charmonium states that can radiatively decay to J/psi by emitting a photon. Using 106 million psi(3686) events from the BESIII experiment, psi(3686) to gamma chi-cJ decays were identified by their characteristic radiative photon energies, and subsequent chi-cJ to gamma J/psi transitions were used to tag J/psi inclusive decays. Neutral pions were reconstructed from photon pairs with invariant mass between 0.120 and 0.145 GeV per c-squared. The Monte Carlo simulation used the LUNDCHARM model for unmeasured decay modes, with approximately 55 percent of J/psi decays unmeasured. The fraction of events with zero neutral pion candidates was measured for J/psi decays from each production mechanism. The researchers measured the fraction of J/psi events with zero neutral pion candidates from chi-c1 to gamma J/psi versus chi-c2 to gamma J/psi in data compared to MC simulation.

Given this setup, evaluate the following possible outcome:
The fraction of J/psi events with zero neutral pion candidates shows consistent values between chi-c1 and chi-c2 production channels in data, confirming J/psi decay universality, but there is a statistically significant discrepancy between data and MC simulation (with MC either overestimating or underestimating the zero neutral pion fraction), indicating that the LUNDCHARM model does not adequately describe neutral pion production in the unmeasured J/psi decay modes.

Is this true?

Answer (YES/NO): NO